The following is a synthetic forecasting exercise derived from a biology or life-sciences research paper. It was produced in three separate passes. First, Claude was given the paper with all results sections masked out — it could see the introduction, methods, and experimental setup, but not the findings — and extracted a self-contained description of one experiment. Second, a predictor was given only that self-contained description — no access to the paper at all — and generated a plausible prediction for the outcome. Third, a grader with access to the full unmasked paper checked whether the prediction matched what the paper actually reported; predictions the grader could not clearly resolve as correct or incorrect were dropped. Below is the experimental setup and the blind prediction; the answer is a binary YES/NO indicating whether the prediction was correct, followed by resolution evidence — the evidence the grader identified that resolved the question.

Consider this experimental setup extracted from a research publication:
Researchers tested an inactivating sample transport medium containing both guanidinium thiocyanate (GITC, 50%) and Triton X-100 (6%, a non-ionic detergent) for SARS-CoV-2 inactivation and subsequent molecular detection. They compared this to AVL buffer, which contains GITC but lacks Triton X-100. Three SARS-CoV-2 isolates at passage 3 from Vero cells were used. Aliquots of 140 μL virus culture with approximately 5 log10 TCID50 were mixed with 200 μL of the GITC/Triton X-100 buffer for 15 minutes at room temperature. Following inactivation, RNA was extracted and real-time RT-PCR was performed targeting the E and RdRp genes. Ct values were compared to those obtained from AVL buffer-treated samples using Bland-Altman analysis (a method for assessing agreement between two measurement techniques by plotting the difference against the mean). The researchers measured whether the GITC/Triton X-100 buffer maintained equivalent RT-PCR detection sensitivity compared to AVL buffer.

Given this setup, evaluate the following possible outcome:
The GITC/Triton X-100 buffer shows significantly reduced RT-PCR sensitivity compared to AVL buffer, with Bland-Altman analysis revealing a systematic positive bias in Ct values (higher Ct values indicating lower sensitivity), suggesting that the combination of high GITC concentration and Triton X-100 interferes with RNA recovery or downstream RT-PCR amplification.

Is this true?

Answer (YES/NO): NO